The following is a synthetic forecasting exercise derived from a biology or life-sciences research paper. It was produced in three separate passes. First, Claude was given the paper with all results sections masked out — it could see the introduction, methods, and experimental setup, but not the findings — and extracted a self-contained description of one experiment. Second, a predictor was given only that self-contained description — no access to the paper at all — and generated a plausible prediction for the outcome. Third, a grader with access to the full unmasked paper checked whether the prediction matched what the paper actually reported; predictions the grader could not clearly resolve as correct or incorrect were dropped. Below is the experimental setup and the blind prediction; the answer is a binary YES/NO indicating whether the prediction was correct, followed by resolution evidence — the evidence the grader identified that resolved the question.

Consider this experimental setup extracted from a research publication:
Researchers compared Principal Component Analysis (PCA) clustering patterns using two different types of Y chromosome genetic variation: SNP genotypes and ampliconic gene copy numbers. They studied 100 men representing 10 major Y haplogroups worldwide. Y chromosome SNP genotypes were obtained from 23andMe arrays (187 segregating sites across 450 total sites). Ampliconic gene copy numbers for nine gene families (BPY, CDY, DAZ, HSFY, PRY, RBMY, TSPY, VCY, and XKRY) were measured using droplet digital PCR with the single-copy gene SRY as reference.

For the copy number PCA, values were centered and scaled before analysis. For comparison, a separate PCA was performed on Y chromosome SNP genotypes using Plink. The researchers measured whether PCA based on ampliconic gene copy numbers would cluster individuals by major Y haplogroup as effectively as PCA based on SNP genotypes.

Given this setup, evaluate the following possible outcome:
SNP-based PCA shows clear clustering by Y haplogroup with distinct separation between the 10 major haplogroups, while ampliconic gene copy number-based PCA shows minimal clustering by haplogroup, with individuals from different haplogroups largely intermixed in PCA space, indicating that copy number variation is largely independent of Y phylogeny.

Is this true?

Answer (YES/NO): NO